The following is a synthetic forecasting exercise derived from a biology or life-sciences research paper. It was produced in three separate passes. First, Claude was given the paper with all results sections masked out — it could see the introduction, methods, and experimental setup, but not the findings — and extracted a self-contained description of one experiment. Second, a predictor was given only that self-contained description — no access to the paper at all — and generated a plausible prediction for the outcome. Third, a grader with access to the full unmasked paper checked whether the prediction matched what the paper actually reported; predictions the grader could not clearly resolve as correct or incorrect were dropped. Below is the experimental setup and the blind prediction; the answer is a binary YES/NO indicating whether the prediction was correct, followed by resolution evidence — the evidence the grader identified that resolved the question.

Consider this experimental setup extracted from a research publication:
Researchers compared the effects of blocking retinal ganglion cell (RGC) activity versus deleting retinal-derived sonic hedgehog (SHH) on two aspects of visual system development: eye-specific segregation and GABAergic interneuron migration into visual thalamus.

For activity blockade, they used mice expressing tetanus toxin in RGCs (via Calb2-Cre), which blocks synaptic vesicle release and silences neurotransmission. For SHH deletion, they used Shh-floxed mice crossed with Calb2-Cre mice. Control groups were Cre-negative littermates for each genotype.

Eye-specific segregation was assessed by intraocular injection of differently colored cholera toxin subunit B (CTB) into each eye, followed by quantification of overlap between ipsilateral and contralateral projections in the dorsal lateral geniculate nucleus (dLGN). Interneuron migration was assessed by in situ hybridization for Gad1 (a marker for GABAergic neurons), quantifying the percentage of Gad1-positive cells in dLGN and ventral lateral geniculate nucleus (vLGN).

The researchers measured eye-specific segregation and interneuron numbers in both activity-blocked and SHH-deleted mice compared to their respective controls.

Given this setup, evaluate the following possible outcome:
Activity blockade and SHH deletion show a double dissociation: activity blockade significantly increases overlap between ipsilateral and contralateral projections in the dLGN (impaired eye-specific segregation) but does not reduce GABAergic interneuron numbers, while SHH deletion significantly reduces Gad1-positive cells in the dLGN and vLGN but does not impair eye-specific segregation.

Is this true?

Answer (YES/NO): YES